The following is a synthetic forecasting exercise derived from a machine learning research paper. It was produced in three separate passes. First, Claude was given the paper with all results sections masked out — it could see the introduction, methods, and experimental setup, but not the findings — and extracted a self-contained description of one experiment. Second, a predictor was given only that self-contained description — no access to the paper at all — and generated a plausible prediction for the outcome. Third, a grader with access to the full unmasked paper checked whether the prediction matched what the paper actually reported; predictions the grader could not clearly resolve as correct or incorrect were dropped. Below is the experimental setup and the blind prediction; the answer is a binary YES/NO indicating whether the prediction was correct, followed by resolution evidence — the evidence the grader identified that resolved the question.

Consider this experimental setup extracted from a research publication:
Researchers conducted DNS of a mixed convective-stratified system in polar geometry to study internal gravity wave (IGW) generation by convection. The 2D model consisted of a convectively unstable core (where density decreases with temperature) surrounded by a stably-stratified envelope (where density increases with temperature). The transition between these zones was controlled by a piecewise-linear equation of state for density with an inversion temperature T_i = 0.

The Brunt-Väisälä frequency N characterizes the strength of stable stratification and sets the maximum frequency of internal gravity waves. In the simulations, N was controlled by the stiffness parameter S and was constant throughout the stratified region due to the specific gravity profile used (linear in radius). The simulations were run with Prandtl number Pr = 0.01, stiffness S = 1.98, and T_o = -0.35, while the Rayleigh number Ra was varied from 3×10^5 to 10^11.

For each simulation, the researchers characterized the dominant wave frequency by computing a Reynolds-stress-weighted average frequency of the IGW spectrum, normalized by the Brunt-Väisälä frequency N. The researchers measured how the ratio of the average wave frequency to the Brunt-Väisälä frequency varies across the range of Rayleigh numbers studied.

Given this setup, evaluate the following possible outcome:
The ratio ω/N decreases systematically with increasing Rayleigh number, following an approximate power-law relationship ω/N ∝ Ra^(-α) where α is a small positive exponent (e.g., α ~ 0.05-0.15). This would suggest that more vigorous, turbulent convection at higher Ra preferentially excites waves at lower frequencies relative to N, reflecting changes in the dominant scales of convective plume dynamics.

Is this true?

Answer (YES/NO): NO